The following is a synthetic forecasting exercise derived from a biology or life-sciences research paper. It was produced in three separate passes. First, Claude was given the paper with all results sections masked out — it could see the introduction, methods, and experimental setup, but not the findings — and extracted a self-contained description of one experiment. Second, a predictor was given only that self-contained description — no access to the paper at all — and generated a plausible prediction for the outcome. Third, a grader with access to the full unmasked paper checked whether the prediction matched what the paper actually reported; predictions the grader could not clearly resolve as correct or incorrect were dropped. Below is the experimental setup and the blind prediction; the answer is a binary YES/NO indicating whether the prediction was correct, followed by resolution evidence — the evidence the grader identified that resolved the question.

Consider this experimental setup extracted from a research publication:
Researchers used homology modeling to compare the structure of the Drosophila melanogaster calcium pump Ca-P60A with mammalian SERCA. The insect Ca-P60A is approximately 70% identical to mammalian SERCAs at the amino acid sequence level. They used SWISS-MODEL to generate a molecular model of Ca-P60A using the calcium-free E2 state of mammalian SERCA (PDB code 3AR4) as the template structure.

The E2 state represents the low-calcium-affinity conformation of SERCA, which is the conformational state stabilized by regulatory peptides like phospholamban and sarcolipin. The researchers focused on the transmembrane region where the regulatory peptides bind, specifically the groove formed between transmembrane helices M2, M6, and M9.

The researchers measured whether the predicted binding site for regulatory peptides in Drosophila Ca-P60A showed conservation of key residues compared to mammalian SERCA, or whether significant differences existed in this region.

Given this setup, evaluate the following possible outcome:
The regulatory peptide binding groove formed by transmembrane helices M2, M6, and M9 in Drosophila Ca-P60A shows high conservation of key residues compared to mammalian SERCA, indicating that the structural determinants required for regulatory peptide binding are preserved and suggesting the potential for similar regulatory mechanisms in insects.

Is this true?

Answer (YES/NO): YES